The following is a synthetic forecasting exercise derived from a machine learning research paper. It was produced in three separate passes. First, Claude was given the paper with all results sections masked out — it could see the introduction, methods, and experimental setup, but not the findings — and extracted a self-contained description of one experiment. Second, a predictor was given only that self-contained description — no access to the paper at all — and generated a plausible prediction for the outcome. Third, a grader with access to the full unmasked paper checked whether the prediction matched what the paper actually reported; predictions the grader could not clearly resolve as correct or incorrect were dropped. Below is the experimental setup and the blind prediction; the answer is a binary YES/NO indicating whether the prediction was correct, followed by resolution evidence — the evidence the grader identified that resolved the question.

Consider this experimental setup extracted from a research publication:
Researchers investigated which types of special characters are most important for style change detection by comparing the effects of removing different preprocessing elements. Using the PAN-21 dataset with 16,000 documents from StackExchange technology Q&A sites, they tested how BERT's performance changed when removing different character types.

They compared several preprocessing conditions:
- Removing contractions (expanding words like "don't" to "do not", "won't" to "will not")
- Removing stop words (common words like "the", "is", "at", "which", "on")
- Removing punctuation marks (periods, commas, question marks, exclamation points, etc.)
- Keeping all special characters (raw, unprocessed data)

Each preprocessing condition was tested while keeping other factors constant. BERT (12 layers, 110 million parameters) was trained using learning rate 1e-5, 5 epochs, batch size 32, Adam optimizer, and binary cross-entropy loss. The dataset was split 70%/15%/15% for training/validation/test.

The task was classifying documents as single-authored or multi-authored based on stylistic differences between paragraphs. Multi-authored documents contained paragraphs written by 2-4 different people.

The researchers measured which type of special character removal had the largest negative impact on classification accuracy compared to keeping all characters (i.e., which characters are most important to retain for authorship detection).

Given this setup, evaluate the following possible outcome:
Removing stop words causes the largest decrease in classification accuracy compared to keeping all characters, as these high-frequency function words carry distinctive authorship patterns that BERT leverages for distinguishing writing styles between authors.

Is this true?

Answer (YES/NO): YES